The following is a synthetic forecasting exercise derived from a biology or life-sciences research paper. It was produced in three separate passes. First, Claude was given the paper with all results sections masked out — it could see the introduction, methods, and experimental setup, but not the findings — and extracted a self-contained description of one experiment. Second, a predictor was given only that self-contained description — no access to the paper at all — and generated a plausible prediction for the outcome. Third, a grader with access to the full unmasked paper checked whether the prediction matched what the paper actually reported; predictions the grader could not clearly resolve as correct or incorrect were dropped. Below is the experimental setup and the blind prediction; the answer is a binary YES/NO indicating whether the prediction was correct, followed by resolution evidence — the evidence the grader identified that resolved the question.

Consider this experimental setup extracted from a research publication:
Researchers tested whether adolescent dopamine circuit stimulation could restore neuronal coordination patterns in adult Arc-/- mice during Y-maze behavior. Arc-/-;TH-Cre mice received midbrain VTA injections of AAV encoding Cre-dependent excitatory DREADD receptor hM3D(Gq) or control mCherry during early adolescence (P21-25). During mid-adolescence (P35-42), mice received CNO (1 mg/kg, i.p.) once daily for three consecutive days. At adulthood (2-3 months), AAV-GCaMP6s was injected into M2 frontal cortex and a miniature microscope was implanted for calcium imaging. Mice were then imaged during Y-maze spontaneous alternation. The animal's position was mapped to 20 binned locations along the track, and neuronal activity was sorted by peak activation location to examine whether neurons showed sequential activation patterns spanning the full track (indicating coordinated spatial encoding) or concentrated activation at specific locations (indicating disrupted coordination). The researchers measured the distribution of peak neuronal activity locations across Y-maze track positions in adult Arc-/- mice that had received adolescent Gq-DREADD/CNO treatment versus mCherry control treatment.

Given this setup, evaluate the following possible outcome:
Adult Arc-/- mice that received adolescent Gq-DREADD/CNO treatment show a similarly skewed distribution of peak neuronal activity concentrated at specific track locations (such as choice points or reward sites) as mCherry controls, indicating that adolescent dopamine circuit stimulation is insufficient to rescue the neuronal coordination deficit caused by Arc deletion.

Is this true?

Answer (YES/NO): NO